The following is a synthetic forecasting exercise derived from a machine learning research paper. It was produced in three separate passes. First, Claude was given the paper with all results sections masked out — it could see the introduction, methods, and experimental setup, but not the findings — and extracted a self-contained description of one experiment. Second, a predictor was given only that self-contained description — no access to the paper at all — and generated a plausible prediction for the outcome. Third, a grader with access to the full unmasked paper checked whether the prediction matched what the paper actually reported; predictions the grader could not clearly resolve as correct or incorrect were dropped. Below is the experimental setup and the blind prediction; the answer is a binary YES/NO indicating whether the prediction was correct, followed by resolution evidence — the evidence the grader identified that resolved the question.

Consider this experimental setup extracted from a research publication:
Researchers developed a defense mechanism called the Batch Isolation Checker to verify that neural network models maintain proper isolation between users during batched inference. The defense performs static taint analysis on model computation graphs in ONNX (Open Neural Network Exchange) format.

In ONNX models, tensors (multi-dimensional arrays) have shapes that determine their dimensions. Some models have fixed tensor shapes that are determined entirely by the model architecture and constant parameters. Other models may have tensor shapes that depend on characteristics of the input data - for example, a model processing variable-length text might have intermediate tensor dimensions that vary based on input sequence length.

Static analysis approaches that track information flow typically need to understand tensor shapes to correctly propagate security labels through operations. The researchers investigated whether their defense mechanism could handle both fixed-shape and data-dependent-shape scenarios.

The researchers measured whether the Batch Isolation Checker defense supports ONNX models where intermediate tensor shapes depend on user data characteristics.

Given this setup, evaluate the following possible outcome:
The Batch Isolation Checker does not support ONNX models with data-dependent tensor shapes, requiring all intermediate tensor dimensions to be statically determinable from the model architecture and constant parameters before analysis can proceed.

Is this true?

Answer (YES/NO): YES